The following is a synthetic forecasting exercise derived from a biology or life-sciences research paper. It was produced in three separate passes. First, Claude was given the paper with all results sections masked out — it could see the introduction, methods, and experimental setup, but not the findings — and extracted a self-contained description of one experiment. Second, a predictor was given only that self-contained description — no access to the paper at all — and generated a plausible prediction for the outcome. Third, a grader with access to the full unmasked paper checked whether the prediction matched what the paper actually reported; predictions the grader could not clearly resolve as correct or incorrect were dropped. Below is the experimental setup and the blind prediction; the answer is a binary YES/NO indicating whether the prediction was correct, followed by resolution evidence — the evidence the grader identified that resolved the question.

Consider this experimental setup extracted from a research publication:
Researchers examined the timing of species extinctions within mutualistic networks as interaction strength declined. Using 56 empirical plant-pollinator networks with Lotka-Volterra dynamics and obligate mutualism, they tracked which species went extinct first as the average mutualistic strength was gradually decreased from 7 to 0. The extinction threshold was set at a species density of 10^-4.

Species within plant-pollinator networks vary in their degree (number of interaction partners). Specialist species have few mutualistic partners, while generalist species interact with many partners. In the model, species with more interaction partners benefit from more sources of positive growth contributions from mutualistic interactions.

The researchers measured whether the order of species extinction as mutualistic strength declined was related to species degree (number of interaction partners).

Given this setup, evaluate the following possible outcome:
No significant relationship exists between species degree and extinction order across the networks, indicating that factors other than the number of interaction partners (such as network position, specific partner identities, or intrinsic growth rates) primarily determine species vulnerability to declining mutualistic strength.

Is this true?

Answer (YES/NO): NO